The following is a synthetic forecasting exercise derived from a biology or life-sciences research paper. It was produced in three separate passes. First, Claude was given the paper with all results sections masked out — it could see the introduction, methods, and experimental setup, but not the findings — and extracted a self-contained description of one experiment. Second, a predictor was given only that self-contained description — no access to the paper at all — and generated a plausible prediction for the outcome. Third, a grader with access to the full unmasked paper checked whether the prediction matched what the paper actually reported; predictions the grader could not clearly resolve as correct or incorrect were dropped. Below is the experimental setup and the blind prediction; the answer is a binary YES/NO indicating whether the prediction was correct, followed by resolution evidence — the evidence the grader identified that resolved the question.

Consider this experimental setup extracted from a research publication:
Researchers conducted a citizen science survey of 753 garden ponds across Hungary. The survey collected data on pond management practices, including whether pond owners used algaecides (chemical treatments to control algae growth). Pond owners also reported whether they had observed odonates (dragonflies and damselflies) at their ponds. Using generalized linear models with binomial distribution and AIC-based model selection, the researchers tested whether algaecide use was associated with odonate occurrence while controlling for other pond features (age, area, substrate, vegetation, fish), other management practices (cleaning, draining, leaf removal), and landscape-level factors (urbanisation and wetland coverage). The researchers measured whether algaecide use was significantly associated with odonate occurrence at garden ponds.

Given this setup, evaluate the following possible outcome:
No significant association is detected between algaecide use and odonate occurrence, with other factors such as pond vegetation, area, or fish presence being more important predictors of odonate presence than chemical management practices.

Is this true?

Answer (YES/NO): YES